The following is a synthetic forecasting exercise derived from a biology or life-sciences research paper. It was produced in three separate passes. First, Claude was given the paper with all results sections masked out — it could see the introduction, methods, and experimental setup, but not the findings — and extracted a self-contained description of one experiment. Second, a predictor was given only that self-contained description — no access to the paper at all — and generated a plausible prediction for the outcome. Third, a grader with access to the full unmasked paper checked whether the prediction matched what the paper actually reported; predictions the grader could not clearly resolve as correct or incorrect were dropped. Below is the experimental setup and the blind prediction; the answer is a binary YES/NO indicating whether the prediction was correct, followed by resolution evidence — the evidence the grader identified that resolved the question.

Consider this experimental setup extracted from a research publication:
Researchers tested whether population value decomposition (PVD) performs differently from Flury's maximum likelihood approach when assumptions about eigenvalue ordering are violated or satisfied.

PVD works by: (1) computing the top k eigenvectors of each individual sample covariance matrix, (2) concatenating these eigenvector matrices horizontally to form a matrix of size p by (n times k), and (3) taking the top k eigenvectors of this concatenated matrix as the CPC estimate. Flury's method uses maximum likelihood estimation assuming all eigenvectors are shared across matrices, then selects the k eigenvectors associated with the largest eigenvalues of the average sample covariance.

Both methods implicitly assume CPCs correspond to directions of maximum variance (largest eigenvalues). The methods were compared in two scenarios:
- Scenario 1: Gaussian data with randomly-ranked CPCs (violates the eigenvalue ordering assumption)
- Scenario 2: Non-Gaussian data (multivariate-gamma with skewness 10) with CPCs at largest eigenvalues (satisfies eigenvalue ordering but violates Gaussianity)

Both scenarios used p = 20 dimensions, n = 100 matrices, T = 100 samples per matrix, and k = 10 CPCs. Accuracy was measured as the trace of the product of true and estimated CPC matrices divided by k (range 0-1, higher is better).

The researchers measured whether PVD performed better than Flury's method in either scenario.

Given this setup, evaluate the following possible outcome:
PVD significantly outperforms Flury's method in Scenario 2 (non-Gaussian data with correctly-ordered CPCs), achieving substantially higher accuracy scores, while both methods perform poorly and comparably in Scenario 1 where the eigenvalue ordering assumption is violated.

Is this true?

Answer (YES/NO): NO